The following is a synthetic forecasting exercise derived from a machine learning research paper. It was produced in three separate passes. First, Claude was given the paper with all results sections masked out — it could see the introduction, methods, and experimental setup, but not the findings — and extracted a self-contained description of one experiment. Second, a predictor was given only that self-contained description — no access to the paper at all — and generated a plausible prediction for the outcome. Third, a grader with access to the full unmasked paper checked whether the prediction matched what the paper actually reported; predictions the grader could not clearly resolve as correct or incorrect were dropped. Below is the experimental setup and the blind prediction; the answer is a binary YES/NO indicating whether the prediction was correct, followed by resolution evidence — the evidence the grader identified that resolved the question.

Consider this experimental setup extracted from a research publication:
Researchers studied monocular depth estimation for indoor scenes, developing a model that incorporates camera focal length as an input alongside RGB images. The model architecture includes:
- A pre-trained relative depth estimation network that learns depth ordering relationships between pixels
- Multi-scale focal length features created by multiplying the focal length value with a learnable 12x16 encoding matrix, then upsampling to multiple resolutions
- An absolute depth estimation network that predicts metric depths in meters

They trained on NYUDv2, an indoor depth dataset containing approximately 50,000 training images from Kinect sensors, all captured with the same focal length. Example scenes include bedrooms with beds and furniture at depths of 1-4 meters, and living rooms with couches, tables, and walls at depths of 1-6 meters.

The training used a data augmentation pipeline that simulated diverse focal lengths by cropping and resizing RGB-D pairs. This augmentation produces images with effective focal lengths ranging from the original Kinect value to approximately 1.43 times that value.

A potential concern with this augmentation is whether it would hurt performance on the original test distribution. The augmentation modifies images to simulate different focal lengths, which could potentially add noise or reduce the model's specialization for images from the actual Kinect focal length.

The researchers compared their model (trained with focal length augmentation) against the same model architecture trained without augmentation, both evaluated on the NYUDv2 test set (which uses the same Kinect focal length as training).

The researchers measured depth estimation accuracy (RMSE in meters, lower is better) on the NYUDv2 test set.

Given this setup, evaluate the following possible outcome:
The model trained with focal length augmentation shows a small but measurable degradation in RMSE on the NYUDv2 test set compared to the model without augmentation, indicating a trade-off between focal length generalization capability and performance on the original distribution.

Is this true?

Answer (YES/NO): NO